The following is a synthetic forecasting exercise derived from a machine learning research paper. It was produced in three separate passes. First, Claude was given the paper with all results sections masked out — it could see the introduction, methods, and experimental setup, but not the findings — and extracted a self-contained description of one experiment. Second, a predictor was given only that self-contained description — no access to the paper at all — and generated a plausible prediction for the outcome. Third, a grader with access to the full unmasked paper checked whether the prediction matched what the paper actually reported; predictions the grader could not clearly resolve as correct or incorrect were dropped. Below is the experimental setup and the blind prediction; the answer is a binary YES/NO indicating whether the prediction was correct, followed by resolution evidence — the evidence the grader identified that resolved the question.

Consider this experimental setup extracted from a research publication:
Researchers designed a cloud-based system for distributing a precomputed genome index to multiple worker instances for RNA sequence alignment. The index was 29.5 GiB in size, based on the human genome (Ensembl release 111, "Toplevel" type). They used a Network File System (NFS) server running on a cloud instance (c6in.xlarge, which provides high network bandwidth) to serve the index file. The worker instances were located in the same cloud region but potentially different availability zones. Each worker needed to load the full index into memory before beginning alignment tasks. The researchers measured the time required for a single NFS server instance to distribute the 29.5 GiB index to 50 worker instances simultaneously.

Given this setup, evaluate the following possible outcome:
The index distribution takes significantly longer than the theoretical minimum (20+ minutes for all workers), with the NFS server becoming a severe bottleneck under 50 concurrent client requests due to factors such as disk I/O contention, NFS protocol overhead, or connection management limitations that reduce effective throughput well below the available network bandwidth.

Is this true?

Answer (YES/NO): NO